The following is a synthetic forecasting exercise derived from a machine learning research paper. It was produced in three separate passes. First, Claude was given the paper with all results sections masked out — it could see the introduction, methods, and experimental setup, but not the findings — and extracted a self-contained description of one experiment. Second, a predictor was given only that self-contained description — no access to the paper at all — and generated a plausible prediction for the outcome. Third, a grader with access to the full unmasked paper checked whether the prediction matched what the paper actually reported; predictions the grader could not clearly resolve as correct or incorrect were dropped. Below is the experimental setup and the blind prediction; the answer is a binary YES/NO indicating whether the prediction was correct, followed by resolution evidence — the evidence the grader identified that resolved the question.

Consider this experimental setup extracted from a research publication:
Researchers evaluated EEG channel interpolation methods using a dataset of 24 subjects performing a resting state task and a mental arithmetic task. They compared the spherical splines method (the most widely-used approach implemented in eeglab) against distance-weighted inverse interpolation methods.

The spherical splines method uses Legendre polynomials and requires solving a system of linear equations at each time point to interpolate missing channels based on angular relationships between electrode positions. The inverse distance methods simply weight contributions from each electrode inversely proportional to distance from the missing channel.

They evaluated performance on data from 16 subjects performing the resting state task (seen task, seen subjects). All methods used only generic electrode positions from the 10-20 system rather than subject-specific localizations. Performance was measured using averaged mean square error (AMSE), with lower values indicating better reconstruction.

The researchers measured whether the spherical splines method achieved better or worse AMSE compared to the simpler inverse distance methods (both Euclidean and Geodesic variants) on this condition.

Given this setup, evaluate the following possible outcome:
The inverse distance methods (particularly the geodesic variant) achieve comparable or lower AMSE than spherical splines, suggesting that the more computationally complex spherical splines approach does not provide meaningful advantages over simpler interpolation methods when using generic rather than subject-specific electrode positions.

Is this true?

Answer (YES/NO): NO